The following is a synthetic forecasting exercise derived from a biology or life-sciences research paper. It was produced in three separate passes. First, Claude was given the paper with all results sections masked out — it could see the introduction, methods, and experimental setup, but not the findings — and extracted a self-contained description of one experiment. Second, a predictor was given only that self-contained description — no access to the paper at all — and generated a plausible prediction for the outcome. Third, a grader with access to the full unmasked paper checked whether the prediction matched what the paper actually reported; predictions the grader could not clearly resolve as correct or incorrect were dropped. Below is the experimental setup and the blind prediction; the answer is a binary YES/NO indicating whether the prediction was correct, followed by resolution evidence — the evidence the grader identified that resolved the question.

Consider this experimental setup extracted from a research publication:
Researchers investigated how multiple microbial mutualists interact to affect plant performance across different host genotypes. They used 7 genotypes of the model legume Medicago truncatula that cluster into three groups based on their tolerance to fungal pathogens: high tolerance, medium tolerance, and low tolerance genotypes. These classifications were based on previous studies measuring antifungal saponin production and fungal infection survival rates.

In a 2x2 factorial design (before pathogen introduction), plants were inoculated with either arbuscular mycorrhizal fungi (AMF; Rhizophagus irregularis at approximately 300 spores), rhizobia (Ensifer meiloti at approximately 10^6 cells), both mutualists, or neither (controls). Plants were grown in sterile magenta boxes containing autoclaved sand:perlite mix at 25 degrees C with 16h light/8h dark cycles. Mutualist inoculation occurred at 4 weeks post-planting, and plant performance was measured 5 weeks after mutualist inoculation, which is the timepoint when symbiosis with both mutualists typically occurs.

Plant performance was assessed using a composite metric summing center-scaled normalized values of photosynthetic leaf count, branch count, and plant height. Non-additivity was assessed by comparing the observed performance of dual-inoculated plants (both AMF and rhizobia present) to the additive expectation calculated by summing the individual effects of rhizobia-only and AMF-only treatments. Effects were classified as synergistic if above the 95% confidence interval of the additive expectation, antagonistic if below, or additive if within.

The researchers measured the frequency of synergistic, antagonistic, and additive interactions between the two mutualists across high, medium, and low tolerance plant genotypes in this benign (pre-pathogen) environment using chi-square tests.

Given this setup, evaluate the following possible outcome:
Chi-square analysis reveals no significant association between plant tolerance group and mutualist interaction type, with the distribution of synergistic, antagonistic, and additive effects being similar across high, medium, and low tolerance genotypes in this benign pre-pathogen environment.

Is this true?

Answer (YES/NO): NO